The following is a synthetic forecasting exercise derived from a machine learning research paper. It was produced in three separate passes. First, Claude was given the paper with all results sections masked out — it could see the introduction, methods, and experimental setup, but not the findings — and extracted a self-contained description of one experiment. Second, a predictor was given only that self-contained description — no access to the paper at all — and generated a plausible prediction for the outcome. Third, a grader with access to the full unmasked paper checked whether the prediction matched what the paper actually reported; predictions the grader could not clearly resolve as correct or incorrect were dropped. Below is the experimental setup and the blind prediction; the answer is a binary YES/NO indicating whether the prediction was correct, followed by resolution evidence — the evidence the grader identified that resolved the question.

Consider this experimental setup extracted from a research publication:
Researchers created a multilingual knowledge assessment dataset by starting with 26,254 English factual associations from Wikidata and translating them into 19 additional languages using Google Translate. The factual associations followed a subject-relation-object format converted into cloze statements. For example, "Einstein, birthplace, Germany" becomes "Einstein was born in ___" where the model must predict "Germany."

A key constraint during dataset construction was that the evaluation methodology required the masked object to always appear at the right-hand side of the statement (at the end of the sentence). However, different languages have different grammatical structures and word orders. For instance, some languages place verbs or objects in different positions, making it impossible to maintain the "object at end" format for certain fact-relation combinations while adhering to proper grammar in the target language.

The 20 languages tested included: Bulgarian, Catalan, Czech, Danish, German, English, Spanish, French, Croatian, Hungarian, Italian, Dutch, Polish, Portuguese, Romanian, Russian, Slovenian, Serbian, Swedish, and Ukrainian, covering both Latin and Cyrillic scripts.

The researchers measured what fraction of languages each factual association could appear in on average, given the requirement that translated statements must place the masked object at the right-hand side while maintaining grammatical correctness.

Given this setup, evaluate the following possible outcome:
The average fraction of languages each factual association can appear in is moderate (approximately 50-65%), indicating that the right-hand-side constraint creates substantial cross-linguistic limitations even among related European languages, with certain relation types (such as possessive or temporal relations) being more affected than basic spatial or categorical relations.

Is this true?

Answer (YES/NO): YES